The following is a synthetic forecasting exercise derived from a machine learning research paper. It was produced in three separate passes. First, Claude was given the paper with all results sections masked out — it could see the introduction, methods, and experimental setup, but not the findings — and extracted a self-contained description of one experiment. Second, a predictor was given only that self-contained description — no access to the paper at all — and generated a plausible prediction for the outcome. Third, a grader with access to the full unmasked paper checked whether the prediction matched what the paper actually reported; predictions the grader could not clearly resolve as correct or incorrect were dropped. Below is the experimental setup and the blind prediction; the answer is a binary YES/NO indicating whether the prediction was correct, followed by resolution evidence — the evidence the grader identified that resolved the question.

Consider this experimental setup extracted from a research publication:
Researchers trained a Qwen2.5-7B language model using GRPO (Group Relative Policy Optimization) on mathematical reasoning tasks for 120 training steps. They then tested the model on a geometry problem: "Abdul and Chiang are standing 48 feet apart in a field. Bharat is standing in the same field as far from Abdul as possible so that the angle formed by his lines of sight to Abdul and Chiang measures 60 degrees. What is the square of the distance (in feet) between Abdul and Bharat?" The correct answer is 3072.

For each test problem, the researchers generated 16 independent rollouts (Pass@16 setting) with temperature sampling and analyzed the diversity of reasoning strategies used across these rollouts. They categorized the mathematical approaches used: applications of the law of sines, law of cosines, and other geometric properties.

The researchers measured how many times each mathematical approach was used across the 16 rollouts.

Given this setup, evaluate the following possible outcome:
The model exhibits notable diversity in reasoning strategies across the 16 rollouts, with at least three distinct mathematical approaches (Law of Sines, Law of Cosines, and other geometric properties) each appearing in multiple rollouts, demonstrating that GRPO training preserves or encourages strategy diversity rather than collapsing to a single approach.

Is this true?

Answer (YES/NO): NO